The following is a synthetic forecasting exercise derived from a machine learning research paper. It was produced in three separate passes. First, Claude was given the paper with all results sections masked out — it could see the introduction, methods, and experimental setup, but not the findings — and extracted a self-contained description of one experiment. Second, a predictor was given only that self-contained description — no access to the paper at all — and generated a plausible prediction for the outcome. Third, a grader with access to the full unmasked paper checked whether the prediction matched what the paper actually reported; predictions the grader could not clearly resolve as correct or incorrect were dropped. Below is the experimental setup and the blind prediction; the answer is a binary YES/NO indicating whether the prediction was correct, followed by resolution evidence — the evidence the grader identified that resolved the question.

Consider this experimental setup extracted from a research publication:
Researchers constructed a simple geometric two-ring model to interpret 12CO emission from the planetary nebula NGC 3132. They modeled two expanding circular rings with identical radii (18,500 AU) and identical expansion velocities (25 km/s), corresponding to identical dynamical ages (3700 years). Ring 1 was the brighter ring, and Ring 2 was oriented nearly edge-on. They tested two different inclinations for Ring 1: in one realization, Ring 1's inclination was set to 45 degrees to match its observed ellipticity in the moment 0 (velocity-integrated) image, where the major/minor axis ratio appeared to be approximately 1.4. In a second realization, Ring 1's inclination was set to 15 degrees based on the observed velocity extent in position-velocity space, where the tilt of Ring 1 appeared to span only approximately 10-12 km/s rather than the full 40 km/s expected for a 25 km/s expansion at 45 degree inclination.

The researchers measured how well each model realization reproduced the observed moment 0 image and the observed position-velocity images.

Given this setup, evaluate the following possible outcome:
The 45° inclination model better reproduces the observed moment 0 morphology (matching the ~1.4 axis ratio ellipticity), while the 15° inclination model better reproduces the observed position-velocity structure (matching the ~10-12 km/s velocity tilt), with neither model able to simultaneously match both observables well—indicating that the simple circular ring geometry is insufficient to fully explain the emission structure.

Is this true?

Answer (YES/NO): YES